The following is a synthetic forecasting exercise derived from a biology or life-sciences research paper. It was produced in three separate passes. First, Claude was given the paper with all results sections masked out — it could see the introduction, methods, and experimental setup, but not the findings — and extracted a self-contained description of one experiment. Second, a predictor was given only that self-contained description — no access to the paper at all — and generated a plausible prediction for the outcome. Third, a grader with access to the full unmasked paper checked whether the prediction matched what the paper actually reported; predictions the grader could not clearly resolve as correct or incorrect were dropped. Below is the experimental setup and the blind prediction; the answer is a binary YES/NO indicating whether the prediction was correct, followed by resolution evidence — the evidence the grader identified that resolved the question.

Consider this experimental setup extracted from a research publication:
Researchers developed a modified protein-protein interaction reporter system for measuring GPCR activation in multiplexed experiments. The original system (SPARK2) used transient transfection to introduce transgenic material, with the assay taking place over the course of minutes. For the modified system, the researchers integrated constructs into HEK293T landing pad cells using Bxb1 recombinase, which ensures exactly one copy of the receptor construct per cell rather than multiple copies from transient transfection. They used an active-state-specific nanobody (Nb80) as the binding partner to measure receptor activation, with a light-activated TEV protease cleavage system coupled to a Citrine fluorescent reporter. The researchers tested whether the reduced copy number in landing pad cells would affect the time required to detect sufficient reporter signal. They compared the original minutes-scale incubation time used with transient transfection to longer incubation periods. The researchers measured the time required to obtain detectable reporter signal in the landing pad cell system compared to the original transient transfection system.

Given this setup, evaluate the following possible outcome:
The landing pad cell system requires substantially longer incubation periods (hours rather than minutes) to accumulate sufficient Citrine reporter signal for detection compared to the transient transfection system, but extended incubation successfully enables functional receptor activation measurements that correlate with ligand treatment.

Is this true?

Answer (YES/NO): YES